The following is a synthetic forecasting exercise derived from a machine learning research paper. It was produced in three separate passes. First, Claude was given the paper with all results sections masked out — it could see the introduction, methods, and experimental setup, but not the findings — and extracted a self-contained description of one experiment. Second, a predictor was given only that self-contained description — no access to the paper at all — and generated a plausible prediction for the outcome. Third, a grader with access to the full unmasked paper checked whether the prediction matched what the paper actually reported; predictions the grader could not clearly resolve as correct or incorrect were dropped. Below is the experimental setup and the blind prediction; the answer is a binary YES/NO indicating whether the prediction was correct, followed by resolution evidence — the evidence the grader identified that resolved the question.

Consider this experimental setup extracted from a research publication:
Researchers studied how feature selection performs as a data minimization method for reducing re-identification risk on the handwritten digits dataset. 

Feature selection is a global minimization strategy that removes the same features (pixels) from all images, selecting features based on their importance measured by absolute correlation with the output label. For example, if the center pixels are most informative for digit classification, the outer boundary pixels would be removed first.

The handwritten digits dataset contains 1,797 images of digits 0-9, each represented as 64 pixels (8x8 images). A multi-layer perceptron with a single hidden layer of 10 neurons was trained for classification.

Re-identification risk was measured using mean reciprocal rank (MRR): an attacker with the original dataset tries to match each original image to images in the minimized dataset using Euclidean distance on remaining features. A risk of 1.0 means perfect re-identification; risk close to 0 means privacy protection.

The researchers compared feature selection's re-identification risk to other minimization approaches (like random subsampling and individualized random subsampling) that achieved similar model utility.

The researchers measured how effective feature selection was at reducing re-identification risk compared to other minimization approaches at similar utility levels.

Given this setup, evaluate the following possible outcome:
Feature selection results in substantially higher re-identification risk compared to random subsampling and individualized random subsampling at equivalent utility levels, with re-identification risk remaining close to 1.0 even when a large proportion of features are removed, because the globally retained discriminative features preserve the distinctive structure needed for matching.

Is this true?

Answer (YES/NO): NO